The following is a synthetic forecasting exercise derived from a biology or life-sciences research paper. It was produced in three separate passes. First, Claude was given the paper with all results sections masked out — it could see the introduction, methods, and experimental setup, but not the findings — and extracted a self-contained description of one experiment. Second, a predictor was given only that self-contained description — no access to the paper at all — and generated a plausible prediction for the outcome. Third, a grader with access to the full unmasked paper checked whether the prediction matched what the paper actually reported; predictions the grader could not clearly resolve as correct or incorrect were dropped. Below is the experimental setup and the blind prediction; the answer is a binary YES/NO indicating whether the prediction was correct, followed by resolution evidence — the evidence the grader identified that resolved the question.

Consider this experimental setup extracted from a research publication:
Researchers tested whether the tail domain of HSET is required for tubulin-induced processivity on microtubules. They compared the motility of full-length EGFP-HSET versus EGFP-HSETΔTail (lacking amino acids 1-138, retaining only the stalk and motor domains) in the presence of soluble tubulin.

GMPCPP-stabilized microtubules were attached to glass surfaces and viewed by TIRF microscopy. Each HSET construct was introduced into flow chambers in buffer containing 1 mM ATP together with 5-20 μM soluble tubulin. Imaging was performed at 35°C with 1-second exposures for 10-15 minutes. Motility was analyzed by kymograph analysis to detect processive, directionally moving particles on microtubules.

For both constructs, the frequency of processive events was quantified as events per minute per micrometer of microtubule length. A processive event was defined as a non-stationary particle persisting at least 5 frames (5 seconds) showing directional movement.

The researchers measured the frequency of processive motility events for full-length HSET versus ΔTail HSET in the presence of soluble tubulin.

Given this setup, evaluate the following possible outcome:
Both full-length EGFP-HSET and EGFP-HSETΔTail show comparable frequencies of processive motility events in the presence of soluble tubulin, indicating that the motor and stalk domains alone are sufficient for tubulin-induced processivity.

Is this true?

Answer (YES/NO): NO